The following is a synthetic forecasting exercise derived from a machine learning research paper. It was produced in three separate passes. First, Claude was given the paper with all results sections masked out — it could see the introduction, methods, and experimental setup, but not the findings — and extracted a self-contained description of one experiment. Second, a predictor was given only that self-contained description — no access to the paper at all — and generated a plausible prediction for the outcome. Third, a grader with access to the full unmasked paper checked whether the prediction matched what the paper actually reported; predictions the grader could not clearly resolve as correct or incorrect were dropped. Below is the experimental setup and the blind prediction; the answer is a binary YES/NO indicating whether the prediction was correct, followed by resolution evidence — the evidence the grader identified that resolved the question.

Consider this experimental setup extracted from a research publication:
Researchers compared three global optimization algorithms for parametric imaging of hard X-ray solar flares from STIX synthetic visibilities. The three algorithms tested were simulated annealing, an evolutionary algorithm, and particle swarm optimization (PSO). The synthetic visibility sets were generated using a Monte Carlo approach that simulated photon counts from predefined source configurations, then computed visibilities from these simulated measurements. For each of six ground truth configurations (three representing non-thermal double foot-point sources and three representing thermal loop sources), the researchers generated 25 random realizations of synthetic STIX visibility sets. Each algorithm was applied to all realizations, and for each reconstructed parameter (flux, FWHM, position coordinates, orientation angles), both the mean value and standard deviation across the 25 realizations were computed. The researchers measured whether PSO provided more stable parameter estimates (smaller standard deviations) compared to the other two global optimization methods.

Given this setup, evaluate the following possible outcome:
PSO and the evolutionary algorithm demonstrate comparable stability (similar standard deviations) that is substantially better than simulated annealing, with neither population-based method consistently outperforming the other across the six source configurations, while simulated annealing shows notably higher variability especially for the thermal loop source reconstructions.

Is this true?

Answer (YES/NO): NO